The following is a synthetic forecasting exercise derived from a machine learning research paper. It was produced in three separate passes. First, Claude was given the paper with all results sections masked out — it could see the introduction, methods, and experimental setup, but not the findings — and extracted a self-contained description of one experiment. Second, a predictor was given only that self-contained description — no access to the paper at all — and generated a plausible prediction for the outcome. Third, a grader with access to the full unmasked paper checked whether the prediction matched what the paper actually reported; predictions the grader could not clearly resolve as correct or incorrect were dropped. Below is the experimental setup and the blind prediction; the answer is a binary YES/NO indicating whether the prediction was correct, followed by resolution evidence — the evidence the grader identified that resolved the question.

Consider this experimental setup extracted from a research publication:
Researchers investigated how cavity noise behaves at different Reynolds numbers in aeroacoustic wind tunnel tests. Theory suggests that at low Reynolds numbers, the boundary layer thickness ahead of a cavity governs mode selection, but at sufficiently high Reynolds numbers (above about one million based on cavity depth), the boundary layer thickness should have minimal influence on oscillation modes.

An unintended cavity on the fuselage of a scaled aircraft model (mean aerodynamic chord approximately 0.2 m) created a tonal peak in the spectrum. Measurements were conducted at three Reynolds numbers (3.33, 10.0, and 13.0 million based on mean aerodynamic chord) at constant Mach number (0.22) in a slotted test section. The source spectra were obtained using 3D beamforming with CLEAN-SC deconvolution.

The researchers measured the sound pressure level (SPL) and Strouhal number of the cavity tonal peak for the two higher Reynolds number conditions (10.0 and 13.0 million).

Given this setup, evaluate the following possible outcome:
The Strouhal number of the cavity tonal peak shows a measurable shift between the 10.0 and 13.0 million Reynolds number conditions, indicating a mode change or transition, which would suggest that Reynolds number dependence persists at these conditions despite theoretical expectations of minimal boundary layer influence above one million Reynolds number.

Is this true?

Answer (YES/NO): NO